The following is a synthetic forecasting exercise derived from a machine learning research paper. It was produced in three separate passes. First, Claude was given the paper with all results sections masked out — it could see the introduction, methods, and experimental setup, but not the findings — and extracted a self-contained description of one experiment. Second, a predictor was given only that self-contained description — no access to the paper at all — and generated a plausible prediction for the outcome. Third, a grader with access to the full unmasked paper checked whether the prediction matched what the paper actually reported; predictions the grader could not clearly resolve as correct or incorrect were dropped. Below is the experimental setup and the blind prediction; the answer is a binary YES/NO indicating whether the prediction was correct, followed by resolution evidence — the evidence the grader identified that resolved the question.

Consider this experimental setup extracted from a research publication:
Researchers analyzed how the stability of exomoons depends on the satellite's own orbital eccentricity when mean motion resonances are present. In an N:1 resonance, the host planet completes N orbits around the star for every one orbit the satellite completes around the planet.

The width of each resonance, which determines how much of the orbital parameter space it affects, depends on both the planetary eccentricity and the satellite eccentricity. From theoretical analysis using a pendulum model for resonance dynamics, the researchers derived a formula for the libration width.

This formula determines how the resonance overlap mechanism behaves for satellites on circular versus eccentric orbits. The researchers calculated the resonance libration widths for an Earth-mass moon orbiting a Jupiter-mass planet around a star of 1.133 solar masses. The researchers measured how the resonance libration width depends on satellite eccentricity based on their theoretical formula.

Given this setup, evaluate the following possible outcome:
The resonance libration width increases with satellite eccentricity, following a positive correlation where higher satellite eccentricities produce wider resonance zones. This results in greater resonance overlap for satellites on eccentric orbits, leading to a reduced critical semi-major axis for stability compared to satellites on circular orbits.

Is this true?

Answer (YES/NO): YES